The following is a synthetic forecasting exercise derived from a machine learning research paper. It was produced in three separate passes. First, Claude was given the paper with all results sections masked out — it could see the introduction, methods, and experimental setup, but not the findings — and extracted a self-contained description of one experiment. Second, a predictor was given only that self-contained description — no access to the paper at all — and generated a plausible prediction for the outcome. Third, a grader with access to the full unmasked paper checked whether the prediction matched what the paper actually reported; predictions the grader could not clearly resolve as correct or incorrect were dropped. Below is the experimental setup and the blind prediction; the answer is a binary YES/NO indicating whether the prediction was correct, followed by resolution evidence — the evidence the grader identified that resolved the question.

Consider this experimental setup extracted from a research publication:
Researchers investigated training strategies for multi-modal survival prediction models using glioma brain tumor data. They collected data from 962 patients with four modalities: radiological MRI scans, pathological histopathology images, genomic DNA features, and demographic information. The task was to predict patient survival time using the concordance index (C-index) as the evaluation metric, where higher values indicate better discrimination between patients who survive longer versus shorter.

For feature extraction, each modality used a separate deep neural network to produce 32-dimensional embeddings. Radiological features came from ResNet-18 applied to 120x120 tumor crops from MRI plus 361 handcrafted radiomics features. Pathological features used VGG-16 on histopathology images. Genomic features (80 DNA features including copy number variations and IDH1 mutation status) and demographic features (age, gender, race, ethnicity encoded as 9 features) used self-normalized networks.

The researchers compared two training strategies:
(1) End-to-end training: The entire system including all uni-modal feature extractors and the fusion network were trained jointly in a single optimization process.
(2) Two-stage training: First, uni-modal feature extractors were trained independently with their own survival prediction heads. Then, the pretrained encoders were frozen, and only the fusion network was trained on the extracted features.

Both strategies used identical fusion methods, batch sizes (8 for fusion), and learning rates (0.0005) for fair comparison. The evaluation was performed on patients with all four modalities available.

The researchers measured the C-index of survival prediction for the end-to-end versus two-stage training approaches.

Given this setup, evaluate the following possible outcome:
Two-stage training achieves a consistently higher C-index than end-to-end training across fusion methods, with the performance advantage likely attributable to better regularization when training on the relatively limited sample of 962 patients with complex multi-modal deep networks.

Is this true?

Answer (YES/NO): NO